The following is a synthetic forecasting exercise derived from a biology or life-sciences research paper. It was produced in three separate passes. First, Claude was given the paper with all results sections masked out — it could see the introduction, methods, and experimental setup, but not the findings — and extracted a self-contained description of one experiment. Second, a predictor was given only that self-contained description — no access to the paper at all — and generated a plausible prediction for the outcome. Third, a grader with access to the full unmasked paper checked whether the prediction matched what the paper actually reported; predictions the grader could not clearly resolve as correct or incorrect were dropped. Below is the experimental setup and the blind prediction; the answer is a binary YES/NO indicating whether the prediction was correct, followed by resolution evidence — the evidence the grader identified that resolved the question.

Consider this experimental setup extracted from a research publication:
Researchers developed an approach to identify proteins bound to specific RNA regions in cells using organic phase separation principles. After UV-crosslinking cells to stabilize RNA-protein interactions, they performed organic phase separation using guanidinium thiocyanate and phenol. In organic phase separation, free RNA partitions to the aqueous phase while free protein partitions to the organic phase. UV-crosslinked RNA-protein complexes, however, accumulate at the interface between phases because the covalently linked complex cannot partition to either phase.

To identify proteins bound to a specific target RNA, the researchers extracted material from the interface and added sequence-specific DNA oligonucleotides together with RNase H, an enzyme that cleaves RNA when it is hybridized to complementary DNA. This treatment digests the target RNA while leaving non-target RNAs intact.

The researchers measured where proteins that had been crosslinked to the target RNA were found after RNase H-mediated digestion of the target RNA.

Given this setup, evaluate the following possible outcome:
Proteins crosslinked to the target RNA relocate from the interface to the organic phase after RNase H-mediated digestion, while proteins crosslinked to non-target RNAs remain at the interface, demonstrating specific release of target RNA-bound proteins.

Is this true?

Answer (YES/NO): YES